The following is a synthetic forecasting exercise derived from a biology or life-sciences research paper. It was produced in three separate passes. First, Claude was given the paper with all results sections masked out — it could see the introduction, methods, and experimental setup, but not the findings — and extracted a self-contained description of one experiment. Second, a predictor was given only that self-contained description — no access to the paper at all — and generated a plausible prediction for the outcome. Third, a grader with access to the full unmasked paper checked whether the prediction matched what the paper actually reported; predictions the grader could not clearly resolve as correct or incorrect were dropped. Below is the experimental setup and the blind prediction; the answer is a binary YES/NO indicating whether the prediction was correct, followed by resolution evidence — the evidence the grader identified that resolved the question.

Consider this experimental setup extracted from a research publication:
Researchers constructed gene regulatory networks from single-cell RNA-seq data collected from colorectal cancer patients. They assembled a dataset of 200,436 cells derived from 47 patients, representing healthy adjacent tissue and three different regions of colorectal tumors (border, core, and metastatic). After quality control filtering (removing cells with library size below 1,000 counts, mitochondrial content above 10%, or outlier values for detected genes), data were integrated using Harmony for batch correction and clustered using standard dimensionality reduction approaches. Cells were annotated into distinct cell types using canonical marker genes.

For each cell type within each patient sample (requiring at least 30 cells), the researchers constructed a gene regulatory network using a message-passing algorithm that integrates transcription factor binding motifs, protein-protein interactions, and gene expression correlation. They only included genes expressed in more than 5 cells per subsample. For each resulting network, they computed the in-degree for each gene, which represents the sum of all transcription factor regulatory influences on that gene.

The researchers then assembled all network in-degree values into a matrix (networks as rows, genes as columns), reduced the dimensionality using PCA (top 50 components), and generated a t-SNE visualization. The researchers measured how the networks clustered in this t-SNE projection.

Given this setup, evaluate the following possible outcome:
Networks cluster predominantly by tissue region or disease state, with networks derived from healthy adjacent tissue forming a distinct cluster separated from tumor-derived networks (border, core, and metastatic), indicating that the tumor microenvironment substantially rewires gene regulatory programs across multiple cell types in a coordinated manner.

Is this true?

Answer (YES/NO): NO